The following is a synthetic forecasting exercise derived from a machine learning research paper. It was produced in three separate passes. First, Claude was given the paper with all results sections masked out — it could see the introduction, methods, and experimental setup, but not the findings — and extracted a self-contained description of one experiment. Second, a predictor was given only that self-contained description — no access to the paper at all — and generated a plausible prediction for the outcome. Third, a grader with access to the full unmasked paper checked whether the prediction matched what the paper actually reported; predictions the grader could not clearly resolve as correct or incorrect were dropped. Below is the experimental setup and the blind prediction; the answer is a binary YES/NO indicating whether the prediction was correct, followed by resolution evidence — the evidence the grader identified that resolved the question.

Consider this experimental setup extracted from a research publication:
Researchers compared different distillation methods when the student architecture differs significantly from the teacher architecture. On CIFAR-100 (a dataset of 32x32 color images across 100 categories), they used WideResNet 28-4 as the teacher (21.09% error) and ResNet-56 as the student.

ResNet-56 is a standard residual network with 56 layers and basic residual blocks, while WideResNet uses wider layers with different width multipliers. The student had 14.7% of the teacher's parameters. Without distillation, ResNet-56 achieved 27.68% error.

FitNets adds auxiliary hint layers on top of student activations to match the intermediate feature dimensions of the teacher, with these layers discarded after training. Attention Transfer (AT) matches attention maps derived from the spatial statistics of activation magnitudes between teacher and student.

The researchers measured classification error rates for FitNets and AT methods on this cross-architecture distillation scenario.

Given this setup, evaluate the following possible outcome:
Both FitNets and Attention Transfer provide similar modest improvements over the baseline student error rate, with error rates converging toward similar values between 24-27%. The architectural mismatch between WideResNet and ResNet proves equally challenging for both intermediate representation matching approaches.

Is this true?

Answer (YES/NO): YES